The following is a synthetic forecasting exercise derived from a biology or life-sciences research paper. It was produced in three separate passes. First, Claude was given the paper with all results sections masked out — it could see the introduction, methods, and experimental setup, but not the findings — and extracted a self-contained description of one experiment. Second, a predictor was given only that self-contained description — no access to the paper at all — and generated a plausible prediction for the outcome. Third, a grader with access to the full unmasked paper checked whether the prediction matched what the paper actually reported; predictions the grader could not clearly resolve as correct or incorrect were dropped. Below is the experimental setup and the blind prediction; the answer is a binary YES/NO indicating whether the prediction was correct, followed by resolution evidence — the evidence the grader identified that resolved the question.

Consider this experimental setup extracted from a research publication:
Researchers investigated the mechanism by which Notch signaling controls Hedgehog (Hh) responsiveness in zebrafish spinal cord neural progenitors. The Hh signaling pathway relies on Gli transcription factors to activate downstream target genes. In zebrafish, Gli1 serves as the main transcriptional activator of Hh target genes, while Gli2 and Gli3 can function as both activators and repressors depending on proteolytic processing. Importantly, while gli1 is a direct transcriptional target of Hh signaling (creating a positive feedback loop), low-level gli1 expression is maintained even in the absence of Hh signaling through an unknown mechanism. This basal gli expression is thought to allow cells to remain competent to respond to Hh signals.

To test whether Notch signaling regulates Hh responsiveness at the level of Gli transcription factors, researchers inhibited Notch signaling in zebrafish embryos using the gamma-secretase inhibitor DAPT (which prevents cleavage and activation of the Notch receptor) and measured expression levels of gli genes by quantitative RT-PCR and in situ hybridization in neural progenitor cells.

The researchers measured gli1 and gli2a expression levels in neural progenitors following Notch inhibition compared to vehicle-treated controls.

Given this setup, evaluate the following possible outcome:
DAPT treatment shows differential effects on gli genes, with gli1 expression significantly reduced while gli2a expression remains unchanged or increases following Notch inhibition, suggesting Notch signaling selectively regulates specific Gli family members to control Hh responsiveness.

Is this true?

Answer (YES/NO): NO